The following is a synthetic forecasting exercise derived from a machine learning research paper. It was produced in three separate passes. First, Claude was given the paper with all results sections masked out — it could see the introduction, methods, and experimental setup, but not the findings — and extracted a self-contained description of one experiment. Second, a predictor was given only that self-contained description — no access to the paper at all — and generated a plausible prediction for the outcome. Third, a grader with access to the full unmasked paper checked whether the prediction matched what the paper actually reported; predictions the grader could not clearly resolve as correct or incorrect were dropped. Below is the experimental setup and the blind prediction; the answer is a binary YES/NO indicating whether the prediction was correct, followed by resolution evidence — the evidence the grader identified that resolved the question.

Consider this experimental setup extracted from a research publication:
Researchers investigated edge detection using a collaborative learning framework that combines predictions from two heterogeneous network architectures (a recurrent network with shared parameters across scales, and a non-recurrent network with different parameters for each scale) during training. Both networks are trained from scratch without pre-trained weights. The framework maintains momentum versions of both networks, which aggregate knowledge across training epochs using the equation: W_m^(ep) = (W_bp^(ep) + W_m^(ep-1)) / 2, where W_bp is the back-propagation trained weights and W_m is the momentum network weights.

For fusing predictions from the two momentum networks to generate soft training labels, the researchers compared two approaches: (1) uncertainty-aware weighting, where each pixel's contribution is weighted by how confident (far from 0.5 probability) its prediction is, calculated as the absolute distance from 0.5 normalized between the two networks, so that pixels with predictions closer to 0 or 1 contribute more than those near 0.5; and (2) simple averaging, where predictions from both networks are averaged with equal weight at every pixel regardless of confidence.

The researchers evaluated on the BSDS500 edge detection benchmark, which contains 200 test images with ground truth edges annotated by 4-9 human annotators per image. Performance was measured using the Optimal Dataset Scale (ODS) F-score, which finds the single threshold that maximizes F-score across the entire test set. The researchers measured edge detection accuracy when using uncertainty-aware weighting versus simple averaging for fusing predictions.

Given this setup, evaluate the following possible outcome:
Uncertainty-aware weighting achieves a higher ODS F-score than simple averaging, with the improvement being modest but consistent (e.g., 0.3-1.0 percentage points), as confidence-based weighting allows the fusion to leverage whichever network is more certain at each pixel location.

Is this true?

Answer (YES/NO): YES